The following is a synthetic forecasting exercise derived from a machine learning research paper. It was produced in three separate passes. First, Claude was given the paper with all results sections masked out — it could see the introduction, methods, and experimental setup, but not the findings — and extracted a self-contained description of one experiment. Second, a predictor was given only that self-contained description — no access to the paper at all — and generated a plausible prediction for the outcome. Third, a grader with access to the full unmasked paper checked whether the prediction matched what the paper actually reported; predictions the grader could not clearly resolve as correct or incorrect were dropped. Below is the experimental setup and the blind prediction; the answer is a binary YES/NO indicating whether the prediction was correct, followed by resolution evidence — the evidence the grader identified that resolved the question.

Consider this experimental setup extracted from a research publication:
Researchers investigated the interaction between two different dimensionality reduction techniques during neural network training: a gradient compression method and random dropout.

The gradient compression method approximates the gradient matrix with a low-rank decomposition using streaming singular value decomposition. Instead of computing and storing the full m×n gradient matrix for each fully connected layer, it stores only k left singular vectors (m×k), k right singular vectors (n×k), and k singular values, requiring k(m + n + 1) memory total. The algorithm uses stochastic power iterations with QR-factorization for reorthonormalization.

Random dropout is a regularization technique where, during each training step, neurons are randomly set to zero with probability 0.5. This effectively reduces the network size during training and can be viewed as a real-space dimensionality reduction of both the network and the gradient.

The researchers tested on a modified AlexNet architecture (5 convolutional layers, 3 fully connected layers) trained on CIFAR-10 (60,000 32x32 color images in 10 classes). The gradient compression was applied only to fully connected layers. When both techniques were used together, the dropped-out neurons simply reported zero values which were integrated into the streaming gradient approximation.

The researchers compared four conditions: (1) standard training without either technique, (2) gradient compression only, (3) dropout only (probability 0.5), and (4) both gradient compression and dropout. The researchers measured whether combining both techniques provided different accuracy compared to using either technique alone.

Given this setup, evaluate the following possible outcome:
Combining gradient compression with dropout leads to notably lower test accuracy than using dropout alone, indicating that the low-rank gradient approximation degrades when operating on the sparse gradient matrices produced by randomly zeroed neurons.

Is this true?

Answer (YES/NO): NO